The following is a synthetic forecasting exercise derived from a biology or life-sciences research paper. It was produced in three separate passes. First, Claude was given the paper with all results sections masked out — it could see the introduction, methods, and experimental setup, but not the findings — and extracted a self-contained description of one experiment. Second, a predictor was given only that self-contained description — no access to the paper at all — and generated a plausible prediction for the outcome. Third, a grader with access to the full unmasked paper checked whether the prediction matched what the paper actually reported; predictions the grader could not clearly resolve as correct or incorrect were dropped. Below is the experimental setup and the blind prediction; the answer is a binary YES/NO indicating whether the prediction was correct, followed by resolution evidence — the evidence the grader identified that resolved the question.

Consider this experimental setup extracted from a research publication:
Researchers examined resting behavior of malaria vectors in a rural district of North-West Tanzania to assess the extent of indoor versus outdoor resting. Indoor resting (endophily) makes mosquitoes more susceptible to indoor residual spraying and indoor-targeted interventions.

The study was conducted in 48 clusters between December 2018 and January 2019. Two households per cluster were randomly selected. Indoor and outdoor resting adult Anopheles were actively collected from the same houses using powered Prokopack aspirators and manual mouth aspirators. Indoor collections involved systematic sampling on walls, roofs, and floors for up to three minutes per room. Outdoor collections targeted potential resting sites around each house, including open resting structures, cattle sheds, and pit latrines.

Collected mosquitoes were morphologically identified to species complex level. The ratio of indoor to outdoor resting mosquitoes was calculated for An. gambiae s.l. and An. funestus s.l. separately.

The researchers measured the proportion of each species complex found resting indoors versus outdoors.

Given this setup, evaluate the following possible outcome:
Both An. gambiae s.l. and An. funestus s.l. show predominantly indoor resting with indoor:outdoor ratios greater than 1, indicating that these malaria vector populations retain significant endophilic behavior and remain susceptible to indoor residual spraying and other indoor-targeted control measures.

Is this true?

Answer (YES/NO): NO